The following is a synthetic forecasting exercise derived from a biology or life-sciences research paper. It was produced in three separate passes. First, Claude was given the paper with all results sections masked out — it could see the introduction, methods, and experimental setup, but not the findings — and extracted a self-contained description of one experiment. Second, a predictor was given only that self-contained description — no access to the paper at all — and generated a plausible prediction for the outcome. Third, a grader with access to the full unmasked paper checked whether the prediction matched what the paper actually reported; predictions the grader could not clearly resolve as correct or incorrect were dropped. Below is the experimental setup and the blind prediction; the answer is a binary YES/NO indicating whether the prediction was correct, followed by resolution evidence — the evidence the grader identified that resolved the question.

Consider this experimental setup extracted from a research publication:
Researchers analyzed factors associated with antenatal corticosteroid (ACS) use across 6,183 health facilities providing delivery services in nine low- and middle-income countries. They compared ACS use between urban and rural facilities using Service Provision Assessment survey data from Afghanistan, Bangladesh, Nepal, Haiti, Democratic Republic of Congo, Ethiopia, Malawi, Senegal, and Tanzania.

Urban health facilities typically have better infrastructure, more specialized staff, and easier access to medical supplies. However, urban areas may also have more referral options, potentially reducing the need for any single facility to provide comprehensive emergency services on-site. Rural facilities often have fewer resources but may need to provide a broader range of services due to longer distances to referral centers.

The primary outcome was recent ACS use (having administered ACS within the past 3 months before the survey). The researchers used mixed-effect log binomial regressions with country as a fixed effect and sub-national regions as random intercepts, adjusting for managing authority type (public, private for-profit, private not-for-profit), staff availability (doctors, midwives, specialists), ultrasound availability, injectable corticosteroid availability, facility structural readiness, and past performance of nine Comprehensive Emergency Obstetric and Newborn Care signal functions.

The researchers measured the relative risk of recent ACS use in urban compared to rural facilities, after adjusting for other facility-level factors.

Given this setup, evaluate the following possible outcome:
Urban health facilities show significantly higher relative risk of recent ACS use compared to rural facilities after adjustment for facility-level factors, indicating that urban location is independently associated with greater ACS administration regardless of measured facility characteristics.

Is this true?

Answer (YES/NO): YES